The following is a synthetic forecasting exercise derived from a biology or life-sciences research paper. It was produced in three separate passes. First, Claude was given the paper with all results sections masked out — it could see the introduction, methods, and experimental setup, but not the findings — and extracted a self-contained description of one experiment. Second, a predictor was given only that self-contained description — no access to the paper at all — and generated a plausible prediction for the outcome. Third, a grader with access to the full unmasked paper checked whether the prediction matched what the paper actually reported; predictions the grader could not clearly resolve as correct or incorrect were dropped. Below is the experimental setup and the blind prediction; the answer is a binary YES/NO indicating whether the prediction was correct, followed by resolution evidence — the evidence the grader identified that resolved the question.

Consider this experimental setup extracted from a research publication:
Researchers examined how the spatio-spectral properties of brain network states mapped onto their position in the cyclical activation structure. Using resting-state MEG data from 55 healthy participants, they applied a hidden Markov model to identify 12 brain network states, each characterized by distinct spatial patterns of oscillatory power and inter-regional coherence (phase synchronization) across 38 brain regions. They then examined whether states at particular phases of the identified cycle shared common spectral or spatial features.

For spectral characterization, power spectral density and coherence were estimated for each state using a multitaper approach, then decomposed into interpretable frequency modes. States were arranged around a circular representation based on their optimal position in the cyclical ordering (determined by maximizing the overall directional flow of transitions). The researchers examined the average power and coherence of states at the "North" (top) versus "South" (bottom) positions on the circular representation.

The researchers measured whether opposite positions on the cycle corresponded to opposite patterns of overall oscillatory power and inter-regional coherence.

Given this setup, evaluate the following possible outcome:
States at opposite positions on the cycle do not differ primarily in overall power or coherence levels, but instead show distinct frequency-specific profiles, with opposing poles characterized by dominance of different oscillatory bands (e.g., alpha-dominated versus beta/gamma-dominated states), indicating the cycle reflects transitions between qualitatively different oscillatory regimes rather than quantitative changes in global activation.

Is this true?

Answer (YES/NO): NO